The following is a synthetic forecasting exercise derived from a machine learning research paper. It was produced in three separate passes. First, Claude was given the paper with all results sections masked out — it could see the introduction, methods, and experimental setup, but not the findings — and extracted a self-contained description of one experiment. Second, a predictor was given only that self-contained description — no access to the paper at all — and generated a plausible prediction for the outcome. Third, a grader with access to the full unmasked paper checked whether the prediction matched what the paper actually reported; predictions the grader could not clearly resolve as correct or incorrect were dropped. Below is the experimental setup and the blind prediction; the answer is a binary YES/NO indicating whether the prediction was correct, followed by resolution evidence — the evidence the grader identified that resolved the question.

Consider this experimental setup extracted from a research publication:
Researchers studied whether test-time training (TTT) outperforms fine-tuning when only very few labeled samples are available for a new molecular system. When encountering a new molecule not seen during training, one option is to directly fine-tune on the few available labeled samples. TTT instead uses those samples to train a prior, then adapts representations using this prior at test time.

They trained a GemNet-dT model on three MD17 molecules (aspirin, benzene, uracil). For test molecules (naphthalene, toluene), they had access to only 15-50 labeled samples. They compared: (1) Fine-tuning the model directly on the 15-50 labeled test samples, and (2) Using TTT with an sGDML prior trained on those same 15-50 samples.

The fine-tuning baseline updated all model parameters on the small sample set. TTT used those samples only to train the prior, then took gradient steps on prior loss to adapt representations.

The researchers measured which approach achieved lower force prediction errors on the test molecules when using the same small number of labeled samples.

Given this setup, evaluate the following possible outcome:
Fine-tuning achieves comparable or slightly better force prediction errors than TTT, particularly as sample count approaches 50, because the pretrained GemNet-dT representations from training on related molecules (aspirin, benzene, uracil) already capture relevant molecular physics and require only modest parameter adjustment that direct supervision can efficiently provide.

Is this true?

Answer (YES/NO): NO